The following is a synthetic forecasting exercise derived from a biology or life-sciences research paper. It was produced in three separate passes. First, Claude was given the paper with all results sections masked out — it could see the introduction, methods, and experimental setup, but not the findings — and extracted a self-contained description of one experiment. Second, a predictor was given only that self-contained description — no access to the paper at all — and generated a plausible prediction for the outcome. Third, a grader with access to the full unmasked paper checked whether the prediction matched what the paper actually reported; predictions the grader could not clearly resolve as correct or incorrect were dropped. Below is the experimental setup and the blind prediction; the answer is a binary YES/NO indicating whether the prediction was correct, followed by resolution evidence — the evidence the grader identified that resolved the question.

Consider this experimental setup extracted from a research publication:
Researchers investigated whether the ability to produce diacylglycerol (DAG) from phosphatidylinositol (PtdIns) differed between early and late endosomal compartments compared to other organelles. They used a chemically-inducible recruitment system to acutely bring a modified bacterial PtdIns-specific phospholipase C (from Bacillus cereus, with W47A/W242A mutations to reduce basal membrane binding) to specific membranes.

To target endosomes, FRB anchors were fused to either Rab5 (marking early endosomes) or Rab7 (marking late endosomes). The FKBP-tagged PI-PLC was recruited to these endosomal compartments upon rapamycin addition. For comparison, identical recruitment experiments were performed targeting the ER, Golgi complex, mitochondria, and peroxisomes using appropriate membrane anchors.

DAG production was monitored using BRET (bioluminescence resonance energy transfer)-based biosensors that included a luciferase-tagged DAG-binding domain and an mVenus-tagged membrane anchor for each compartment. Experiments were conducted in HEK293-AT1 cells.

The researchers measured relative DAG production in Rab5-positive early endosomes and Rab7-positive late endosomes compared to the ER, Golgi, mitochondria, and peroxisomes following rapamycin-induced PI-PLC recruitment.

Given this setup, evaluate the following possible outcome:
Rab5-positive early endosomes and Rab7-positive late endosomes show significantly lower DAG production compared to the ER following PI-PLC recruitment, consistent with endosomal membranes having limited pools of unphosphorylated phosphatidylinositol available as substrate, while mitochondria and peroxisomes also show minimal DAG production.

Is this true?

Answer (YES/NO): NO